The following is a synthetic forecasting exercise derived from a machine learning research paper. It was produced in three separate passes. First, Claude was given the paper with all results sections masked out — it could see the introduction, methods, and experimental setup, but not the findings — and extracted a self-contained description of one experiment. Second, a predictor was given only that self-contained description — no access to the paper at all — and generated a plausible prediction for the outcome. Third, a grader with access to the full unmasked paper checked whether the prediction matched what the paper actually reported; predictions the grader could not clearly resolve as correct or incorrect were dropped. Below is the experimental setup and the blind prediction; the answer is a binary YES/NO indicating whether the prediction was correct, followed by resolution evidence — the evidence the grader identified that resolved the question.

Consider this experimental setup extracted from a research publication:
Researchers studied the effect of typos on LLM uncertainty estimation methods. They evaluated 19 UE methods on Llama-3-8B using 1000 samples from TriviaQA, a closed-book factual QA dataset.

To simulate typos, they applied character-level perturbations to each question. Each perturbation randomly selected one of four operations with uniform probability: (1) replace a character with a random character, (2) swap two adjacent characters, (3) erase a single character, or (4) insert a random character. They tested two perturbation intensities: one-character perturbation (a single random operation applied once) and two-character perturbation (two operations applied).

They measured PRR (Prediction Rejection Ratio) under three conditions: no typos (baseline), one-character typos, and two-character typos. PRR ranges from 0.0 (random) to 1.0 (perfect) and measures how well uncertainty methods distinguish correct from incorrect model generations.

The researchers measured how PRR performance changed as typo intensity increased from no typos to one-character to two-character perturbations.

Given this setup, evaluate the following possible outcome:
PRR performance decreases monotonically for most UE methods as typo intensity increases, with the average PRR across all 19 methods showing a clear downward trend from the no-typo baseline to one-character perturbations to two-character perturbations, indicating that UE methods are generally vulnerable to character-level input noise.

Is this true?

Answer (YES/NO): NO